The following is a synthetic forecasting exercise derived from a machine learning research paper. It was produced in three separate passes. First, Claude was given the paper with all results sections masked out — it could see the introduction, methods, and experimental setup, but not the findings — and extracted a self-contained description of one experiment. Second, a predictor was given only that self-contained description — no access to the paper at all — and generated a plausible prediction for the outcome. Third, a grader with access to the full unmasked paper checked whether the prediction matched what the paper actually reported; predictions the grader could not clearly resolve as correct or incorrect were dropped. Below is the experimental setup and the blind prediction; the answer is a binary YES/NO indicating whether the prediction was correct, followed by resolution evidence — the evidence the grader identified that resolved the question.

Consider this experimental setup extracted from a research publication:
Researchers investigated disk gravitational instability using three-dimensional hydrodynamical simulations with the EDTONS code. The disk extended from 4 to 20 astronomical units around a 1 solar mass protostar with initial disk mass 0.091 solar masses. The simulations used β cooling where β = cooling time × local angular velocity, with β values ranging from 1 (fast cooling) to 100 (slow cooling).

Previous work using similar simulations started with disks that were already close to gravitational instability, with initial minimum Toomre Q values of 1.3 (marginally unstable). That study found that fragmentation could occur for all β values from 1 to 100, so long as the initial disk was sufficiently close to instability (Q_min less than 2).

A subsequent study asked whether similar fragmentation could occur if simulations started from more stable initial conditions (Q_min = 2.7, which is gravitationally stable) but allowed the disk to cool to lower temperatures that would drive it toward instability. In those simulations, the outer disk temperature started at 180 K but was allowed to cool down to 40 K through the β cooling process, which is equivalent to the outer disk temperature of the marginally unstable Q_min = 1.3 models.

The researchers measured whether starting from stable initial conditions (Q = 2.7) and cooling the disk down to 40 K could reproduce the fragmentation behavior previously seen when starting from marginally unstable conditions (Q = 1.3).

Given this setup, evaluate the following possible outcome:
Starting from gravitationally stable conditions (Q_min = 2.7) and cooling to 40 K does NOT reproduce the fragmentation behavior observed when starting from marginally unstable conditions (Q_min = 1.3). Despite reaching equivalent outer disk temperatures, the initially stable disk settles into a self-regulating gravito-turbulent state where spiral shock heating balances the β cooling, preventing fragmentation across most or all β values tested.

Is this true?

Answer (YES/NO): NO